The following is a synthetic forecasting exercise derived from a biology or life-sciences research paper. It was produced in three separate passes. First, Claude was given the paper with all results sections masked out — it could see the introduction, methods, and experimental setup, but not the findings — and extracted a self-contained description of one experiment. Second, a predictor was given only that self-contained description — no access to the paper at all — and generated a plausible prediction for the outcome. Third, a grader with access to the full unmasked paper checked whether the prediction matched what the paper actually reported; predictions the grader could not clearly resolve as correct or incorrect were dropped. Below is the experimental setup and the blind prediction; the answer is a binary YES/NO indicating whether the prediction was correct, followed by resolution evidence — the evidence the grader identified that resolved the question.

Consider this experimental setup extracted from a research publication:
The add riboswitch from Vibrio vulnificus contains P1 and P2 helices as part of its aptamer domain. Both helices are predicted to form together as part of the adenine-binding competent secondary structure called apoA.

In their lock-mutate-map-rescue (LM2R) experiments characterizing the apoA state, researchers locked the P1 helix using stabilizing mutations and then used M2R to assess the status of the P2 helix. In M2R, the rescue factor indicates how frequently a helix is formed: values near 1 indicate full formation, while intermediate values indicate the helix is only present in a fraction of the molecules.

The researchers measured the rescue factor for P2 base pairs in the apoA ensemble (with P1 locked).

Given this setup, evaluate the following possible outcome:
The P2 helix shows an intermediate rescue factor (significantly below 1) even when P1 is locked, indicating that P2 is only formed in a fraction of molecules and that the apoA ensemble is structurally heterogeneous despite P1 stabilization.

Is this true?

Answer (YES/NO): YES